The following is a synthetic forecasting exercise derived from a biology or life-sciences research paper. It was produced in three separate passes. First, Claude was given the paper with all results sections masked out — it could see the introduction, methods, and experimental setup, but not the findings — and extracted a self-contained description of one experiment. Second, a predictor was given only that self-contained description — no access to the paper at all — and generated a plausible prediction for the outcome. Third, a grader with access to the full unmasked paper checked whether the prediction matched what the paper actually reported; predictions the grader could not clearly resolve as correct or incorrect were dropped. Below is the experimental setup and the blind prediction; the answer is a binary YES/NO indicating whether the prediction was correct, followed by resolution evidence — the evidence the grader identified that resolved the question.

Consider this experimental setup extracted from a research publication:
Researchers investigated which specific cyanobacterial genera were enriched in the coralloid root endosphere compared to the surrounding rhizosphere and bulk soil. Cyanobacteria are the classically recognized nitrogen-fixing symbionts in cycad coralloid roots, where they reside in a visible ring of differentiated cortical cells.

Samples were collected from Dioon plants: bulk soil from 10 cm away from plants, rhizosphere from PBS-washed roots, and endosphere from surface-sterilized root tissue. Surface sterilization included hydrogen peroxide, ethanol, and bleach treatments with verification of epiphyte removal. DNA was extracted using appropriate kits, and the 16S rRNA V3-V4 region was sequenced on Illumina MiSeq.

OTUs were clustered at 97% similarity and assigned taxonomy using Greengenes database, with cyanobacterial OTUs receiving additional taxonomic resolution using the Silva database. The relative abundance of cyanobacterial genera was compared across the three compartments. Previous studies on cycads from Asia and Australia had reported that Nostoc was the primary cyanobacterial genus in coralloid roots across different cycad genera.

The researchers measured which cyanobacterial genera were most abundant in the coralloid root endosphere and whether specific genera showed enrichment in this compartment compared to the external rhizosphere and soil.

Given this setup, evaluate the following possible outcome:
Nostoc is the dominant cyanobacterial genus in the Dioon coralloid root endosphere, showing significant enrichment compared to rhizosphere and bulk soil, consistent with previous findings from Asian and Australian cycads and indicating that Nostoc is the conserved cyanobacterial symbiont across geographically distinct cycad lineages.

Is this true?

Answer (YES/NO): NO